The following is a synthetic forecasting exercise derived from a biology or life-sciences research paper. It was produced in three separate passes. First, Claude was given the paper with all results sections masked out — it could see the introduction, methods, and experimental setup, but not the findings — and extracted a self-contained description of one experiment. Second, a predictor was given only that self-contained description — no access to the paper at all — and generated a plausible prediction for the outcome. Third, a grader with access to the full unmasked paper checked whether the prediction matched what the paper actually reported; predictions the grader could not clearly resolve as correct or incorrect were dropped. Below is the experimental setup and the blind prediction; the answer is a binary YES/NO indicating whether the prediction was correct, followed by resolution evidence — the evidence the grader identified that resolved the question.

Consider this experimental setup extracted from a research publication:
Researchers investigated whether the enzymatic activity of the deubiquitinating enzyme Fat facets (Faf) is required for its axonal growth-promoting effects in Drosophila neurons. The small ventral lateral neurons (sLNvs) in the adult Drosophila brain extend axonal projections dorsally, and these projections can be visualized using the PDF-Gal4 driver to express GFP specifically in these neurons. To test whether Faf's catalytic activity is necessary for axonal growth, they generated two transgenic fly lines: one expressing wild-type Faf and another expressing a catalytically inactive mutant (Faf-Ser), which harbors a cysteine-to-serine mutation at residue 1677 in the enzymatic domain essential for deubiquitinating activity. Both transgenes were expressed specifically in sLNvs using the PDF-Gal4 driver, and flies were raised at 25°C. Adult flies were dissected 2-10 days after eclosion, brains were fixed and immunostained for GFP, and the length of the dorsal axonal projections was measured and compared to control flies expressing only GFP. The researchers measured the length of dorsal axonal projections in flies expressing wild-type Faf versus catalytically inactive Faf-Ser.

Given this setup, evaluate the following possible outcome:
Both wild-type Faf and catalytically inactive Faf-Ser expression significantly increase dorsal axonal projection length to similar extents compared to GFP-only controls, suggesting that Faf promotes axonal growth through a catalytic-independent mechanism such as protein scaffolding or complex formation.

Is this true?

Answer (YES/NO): NO